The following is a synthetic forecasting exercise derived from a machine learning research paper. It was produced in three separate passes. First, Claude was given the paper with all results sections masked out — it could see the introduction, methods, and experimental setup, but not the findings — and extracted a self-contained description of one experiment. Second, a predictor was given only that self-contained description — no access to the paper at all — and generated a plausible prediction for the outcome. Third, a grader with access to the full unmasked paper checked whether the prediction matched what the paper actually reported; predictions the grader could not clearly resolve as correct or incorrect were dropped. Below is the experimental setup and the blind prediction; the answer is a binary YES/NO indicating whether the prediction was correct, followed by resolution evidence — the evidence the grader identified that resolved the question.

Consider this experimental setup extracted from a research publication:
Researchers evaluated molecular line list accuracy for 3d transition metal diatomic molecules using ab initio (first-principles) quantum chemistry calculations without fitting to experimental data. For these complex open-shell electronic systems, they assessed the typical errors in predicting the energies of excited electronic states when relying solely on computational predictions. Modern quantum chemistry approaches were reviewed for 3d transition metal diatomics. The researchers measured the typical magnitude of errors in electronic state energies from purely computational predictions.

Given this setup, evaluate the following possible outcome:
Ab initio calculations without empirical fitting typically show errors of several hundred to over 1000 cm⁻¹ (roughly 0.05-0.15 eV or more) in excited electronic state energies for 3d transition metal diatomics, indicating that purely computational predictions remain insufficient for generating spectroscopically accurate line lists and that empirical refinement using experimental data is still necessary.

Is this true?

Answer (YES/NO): YES